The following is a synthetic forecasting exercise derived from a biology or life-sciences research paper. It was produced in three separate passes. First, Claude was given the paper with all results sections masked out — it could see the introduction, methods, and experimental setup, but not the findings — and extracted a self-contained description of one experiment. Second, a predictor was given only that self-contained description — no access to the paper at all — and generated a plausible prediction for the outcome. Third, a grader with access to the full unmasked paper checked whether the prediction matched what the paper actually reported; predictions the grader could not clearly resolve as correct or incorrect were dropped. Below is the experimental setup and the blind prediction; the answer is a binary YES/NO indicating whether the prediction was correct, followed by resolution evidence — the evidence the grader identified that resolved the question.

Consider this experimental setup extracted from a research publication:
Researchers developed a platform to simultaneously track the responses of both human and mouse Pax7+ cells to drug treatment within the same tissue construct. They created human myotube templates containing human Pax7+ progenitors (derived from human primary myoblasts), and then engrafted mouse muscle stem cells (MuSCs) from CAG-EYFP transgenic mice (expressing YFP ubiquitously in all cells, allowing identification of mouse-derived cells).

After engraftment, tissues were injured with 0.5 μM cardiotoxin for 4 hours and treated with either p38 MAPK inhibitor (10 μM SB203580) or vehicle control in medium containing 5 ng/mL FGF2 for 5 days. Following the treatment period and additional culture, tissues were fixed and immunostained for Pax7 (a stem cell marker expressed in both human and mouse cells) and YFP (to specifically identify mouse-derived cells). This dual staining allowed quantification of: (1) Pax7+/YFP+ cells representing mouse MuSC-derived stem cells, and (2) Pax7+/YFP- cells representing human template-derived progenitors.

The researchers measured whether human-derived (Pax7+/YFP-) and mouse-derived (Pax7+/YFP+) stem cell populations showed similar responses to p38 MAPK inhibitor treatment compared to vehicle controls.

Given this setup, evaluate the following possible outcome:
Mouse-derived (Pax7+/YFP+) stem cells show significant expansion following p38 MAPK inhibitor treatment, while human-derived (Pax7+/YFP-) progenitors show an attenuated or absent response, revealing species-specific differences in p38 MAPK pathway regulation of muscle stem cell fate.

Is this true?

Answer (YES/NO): NO